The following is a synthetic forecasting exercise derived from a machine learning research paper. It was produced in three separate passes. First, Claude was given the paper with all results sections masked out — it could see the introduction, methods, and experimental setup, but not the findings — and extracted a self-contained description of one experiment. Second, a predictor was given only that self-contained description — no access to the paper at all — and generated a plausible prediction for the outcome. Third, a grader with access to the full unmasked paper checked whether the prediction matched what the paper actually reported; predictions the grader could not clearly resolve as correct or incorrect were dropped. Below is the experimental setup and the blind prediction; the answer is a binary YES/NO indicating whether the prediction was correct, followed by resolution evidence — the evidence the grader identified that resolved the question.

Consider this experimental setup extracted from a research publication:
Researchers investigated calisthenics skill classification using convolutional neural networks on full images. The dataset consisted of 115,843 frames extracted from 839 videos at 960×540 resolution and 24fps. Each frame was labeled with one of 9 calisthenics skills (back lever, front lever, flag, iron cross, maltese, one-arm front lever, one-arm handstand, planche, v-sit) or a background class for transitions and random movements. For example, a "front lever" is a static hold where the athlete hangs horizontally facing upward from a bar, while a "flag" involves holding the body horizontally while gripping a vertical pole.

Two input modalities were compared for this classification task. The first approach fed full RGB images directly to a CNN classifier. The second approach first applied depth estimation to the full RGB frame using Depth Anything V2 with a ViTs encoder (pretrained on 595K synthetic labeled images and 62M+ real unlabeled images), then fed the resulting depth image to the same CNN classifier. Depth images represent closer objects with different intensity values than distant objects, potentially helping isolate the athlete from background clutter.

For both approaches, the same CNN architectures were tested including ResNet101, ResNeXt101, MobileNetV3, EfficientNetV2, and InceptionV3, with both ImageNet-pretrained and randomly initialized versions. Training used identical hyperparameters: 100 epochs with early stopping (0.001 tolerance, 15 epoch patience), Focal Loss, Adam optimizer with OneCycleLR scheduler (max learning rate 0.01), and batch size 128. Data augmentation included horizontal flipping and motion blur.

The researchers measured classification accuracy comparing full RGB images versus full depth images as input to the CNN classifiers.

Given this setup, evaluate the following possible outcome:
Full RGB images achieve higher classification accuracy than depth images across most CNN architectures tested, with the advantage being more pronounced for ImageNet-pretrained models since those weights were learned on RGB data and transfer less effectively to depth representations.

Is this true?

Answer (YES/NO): NO